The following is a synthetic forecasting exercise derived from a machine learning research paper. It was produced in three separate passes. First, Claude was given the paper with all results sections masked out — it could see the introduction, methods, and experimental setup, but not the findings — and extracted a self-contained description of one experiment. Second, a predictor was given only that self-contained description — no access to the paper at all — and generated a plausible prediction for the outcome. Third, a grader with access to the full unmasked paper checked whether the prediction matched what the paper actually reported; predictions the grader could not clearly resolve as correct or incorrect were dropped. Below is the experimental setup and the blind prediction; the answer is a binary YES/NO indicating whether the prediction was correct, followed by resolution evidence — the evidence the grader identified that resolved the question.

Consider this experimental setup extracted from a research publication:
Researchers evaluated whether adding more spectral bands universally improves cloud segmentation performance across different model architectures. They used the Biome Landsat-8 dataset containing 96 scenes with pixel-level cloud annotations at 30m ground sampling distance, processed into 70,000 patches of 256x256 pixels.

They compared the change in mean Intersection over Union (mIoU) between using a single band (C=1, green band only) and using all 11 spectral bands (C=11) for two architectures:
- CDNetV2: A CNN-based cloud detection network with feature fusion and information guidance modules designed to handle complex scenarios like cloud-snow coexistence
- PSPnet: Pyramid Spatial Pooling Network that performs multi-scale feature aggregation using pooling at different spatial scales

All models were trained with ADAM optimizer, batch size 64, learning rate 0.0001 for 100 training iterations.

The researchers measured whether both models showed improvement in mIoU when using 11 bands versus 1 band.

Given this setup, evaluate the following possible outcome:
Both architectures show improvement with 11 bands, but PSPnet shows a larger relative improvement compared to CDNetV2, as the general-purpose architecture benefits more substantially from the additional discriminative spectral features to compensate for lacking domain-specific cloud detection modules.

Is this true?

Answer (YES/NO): NO